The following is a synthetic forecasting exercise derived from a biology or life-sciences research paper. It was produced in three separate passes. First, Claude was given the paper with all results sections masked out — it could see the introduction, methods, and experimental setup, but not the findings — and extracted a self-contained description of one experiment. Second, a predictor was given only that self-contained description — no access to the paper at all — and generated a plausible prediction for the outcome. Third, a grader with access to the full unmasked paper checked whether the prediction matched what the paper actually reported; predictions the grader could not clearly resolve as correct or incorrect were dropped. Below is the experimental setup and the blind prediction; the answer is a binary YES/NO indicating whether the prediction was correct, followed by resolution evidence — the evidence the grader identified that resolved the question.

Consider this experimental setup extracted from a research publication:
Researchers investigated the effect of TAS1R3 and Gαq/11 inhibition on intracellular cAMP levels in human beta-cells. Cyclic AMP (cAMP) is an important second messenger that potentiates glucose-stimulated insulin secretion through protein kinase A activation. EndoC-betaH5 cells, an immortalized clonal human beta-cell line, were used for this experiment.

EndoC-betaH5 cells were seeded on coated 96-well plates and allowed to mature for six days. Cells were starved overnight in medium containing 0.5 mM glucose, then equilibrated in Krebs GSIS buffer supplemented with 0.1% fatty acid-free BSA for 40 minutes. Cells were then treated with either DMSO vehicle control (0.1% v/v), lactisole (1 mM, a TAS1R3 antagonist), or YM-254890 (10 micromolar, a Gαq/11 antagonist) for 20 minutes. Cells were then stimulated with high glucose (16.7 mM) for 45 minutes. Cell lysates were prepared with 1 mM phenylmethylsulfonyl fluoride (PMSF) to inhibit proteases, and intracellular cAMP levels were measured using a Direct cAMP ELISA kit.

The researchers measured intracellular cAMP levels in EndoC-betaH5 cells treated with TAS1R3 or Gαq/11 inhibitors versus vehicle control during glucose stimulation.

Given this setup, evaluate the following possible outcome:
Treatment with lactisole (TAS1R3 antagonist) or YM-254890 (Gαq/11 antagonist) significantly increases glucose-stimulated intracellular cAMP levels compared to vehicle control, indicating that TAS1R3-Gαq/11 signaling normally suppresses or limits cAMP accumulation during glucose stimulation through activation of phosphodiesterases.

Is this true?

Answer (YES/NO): NO